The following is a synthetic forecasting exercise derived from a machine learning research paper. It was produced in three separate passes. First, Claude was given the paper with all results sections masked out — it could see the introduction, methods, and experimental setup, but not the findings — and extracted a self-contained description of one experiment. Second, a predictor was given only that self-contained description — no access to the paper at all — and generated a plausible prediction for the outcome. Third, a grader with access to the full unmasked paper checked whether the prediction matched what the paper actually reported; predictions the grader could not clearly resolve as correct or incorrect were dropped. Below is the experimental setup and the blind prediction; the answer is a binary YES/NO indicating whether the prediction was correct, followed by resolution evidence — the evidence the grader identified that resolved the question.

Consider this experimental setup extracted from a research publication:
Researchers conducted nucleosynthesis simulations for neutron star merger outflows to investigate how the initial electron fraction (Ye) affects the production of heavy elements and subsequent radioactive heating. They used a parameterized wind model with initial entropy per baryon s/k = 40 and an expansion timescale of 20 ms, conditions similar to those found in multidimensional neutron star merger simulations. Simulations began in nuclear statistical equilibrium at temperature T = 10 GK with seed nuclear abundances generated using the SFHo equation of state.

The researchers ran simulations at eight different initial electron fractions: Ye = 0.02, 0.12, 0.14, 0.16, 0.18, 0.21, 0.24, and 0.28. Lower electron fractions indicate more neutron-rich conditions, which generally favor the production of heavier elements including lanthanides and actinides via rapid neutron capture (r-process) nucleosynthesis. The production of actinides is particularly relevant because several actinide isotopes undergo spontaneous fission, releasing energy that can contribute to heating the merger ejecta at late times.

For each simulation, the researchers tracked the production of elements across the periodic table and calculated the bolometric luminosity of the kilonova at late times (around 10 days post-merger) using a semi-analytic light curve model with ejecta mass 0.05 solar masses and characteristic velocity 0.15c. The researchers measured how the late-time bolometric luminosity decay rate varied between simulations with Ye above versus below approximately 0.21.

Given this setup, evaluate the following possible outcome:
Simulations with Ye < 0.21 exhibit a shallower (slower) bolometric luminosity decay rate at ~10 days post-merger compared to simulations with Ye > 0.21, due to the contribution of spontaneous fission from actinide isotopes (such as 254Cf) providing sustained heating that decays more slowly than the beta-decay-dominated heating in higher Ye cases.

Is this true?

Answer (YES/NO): YES